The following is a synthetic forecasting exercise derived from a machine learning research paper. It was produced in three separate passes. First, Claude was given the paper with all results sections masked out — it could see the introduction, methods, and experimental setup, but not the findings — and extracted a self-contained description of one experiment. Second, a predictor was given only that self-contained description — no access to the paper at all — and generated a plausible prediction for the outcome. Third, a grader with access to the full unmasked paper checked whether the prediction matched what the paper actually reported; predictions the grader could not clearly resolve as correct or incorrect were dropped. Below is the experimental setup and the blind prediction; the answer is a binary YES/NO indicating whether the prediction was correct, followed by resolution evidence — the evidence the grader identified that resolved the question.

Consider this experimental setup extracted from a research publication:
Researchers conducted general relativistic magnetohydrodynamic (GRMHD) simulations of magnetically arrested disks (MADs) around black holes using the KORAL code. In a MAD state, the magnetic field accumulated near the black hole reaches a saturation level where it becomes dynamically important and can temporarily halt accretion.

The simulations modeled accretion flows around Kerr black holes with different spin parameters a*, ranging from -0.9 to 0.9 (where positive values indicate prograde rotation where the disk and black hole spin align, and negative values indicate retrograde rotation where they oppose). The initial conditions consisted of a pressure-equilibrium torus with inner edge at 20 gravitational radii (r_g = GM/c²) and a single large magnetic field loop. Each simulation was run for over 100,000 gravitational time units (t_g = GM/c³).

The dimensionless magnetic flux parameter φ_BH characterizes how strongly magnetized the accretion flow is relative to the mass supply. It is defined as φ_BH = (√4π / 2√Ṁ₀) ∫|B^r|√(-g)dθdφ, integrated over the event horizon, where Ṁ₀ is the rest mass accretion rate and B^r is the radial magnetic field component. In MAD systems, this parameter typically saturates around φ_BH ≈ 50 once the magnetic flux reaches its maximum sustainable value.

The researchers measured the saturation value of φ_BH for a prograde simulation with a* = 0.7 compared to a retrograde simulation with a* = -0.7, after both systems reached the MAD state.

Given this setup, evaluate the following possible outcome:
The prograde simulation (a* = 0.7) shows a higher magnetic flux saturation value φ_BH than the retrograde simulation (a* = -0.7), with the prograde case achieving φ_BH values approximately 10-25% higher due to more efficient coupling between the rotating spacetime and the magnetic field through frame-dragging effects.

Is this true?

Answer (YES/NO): NO